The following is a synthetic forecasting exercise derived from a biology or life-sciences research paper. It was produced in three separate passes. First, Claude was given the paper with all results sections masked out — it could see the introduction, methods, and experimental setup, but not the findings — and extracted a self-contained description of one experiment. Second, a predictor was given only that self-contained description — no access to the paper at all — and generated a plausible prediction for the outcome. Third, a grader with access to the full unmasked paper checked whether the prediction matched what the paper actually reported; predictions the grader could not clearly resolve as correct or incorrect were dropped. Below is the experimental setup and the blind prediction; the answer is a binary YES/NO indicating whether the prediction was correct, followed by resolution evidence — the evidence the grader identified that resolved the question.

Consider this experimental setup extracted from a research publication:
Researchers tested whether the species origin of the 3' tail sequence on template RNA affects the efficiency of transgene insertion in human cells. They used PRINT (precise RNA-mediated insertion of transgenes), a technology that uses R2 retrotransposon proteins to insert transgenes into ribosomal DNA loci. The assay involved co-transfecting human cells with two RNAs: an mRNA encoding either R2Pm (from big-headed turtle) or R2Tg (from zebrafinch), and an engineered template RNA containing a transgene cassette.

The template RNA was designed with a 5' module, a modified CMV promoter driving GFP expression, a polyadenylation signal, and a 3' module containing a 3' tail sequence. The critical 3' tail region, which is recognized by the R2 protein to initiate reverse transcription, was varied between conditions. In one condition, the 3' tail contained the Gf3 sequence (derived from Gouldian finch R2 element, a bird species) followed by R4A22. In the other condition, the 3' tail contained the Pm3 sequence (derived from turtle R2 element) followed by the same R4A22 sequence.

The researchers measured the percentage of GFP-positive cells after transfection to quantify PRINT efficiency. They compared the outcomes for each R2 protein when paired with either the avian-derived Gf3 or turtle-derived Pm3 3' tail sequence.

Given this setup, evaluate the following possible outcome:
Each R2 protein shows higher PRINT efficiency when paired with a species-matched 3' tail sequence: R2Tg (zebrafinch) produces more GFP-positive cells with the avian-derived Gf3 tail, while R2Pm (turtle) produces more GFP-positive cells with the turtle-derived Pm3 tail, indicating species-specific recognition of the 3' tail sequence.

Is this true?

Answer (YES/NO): NO